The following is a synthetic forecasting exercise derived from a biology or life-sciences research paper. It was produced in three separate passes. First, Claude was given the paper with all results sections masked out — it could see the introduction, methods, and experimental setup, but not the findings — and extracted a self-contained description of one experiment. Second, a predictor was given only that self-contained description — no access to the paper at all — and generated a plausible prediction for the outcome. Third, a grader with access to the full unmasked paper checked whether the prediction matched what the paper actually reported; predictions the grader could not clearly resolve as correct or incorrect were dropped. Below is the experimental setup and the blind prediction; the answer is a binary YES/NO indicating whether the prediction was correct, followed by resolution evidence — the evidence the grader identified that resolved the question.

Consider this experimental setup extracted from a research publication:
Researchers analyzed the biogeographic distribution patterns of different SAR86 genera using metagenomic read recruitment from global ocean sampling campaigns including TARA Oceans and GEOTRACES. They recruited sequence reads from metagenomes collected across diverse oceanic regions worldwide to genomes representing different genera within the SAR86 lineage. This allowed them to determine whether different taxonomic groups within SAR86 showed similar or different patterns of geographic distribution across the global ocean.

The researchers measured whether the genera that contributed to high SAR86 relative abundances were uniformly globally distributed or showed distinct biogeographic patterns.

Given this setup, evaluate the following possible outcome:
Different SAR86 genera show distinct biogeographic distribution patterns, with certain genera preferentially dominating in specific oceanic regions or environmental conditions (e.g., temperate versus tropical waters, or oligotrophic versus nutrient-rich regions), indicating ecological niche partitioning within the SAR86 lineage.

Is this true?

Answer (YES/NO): YES